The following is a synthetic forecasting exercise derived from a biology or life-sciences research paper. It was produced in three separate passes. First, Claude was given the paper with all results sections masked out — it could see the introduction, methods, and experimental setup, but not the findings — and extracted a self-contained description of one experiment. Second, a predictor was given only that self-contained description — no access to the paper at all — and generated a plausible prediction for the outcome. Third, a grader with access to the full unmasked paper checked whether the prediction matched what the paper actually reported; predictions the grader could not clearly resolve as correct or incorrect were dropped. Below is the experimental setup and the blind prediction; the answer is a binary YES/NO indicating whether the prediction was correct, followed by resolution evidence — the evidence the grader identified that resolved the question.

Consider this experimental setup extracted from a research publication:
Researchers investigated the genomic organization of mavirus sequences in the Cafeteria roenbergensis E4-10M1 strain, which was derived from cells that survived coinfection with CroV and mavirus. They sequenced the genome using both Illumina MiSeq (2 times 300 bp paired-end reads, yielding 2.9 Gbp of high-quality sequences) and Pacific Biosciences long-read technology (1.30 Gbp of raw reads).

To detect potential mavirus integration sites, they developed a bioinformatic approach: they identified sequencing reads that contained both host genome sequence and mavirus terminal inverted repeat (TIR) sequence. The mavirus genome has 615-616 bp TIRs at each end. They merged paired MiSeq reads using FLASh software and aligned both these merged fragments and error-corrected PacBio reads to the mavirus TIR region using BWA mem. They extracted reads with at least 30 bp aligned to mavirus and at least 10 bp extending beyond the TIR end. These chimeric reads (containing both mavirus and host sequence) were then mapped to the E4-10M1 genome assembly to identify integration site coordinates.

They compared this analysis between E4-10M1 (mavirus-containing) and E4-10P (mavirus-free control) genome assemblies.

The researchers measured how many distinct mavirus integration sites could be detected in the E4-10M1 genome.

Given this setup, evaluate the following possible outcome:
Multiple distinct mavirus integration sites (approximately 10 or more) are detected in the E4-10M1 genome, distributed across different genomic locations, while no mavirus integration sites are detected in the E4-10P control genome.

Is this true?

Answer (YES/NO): YES